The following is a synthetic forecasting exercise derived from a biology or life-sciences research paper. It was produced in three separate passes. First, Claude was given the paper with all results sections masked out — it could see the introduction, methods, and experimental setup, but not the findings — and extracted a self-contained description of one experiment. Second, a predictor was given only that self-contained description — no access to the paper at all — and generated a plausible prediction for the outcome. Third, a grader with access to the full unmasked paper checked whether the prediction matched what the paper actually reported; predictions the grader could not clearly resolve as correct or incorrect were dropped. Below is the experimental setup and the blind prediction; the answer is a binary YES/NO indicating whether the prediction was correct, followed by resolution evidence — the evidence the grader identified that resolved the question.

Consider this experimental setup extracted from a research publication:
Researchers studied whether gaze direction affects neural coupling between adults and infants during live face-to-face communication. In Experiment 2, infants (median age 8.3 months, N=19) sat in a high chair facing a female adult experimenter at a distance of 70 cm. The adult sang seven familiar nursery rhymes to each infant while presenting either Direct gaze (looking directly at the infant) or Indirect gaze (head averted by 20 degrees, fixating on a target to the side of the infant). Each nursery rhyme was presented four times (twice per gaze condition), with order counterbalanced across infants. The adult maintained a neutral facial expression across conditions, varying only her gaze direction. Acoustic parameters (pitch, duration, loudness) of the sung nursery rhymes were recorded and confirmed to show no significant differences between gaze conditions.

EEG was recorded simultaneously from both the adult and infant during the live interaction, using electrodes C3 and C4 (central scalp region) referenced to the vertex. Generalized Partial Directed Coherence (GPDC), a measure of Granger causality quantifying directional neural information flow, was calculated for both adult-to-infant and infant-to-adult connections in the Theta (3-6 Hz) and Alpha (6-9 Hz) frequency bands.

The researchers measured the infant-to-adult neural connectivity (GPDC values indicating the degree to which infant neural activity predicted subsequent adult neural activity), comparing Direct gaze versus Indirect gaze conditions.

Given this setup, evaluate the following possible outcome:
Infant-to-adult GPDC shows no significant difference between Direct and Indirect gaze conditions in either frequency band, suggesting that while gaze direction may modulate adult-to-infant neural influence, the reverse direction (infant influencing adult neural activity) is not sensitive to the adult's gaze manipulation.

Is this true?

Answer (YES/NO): NO